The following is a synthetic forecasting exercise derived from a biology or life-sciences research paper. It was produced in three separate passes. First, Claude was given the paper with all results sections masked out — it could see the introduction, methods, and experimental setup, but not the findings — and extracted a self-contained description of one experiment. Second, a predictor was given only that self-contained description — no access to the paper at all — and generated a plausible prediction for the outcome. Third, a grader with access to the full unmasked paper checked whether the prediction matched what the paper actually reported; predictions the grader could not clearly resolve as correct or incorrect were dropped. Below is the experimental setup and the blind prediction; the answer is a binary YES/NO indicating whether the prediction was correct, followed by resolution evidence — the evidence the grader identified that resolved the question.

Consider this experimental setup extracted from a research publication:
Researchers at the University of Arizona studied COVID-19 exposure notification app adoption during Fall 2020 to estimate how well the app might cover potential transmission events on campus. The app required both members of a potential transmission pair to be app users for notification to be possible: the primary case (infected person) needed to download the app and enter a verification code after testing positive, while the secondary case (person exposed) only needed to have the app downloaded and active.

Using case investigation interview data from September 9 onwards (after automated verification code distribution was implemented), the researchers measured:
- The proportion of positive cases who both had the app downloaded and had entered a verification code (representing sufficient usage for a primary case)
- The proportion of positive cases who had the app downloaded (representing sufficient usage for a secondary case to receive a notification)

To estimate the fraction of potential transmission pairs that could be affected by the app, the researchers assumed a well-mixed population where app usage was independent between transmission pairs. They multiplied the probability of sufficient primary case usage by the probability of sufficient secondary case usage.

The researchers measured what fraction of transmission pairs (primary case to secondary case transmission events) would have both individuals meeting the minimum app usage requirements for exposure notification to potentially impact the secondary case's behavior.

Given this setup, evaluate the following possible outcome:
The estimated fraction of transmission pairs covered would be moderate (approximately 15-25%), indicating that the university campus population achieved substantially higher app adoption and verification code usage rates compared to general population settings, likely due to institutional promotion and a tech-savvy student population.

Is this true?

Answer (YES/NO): NO